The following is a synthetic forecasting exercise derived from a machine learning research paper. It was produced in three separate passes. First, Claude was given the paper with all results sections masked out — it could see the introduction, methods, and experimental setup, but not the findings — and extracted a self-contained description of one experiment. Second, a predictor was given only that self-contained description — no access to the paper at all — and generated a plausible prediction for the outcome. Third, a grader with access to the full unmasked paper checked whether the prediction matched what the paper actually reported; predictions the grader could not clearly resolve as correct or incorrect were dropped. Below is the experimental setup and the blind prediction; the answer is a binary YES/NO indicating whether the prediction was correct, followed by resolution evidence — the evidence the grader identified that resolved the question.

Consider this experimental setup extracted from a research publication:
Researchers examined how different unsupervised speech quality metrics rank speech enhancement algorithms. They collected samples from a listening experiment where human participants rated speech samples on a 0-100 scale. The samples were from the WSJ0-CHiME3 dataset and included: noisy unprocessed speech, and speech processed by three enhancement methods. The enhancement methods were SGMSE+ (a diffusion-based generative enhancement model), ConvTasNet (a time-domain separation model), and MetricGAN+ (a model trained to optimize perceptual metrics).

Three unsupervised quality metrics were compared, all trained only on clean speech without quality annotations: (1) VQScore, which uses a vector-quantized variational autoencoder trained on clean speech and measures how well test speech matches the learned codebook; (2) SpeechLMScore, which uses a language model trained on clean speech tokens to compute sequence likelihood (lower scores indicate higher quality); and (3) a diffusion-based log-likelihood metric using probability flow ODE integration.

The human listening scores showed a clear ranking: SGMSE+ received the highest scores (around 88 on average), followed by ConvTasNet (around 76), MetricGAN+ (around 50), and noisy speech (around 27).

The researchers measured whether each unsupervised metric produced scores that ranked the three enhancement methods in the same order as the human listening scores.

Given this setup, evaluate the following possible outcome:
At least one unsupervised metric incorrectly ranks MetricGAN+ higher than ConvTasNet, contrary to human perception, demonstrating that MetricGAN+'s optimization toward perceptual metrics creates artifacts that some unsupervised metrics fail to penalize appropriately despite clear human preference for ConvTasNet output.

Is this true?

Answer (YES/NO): NO